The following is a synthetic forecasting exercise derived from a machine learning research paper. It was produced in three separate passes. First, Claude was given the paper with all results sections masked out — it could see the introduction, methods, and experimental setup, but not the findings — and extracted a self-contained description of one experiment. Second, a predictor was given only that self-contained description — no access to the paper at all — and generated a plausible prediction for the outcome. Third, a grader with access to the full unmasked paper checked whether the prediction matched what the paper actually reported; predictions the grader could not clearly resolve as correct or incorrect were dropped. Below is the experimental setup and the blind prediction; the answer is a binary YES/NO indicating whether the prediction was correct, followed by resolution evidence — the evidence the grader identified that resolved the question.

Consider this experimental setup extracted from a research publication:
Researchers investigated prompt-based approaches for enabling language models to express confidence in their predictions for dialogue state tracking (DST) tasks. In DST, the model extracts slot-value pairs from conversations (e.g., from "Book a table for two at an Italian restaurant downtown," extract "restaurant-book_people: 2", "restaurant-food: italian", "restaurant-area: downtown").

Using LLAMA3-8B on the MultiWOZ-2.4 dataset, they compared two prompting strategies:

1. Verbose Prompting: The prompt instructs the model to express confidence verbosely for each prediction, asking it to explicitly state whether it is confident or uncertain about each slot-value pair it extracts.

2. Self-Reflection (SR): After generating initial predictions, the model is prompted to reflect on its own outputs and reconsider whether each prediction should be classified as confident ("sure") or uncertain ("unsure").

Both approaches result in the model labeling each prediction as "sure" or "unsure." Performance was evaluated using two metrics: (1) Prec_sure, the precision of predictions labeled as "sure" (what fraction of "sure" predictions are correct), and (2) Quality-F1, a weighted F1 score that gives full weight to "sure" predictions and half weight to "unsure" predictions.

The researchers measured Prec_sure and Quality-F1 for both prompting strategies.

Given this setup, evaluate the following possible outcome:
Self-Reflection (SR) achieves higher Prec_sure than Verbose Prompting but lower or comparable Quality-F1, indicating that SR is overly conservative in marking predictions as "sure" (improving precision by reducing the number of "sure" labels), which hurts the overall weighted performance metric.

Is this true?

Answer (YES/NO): NO